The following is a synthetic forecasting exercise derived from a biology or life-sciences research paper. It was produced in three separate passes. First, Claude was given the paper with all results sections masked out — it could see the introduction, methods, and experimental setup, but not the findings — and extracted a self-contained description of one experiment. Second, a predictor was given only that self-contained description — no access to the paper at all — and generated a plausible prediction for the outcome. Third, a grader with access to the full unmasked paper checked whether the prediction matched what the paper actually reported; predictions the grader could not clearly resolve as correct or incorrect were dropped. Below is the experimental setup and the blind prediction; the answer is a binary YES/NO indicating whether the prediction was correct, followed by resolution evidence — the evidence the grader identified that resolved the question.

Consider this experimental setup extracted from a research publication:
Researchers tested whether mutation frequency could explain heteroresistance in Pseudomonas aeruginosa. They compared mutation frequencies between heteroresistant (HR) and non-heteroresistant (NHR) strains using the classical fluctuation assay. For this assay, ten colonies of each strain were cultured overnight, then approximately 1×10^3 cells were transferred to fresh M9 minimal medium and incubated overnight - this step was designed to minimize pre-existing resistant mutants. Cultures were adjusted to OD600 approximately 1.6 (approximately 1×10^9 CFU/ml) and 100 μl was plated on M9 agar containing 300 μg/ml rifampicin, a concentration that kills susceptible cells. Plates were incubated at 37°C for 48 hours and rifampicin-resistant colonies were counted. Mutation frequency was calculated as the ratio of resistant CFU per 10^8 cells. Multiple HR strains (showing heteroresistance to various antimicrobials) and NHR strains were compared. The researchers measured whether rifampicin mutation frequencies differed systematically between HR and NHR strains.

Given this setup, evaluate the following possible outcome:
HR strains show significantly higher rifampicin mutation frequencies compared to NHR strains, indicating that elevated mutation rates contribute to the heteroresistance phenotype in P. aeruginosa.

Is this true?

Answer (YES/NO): NO